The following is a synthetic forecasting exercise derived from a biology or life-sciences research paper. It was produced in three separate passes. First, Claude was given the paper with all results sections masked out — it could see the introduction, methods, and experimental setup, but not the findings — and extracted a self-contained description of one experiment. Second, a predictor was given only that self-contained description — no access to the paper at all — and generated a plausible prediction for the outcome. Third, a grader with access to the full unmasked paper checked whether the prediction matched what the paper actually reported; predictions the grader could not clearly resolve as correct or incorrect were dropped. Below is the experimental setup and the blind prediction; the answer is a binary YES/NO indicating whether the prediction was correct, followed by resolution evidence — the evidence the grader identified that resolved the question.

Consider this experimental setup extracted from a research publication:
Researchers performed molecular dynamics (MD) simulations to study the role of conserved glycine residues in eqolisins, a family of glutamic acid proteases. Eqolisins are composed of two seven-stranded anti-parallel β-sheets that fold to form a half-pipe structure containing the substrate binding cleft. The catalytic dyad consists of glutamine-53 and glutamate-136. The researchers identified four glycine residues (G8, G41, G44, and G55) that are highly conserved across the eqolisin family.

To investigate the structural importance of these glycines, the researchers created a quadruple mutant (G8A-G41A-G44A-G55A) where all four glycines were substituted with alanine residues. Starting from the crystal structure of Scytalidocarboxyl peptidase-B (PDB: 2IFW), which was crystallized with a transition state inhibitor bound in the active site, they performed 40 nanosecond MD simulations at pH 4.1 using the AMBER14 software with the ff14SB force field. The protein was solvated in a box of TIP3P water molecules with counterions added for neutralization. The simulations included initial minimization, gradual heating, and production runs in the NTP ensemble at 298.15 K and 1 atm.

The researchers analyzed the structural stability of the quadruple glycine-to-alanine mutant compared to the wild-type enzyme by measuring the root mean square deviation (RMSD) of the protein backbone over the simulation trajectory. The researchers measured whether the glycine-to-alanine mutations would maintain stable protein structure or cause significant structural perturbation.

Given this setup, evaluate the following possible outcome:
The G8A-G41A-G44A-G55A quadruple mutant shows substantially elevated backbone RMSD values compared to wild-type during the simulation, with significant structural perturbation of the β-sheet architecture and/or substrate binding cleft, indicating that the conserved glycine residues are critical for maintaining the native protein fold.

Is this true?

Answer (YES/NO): YES